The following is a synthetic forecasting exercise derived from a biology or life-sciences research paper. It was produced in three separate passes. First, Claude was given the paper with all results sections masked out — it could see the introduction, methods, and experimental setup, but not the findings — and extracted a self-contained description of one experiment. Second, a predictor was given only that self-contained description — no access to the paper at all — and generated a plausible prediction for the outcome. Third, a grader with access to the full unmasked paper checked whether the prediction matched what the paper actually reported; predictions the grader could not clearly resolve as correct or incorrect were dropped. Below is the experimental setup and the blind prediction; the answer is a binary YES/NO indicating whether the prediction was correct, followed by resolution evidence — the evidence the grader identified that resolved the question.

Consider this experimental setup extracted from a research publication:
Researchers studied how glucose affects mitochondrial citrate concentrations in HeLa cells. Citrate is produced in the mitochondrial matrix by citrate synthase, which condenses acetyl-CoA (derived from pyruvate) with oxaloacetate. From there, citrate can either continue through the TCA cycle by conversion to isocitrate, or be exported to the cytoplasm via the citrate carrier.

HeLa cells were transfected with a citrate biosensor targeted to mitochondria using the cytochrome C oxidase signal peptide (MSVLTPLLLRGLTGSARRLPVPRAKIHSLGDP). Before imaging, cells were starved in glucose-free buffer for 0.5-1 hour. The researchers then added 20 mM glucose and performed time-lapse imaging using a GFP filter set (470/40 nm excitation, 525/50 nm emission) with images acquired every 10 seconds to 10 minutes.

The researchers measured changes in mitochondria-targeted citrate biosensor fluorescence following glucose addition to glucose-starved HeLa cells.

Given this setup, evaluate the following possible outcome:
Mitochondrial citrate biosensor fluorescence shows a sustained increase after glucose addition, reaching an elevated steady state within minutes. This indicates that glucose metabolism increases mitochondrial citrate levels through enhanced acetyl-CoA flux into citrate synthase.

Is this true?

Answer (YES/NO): NO